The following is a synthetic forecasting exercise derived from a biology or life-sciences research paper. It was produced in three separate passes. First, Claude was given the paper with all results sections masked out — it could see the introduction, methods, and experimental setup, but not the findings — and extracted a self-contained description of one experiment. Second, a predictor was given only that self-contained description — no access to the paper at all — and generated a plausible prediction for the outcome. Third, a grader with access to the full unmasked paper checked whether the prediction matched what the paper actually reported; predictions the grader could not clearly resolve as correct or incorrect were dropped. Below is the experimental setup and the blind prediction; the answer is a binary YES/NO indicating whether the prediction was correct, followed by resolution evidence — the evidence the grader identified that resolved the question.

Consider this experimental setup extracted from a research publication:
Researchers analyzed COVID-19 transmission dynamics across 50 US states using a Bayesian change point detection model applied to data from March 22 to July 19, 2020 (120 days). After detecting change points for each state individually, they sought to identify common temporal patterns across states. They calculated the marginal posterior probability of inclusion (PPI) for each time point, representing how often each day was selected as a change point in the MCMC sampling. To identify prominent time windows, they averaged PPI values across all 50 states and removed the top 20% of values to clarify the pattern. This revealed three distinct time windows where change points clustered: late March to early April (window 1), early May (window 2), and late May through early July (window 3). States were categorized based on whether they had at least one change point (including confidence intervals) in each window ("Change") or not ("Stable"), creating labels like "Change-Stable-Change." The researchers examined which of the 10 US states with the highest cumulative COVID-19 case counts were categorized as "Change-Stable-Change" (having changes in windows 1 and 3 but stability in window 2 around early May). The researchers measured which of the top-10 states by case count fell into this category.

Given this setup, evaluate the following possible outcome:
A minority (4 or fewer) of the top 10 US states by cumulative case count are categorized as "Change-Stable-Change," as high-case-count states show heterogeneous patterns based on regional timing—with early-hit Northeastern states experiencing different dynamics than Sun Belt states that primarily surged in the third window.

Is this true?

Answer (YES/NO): NO